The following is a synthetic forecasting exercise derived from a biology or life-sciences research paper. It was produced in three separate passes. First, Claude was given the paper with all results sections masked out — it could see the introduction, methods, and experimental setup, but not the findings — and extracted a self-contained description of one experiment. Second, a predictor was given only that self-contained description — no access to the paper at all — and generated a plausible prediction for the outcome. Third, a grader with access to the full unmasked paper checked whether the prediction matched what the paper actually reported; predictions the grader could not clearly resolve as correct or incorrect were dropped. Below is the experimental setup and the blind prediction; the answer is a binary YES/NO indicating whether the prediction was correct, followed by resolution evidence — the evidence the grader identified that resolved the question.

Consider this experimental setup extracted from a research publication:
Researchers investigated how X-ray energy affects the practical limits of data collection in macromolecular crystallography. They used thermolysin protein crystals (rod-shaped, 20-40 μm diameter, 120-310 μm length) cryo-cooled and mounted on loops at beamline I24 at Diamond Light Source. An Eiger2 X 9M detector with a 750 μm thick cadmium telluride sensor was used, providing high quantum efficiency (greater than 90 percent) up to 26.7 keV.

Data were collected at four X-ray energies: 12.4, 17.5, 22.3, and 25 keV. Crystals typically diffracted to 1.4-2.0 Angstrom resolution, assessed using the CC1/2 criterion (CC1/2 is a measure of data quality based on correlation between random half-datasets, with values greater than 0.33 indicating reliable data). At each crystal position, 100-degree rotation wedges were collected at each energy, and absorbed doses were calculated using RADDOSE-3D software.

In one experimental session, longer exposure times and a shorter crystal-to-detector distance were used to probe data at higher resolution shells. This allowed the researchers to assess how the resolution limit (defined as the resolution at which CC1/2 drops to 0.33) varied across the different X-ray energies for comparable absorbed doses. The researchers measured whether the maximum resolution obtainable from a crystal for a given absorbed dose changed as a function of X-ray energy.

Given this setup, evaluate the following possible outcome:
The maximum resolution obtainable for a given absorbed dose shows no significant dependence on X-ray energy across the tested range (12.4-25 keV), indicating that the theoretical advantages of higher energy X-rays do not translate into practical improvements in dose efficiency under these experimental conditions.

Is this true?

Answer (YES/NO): NO